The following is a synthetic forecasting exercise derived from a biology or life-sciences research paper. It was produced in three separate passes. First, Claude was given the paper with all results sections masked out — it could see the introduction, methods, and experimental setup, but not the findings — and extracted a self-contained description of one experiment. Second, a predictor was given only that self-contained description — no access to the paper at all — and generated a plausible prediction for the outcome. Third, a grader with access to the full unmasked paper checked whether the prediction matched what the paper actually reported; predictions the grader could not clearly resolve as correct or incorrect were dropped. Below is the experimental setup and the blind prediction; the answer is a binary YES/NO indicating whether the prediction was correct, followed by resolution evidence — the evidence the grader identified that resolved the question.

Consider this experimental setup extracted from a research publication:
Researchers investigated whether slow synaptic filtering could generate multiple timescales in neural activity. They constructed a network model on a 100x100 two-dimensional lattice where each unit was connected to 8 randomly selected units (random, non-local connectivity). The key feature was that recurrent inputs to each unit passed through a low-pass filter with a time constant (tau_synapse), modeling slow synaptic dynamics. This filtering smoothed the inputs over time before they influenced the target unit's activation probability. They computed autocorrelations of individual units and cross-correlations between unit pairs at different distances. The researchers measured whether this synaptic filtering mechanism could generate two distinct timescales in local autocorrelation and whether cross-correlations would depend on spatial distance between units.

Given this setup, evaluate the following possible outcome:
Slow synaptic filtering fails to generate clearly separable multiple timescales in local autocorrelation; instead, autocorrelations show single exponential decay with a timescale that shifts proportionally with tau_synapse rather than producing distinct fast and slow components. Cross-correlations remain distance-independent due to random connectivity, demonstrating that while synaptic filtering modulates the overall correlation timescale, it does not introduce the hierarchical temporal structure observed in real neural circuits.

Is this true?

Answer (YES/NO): NO